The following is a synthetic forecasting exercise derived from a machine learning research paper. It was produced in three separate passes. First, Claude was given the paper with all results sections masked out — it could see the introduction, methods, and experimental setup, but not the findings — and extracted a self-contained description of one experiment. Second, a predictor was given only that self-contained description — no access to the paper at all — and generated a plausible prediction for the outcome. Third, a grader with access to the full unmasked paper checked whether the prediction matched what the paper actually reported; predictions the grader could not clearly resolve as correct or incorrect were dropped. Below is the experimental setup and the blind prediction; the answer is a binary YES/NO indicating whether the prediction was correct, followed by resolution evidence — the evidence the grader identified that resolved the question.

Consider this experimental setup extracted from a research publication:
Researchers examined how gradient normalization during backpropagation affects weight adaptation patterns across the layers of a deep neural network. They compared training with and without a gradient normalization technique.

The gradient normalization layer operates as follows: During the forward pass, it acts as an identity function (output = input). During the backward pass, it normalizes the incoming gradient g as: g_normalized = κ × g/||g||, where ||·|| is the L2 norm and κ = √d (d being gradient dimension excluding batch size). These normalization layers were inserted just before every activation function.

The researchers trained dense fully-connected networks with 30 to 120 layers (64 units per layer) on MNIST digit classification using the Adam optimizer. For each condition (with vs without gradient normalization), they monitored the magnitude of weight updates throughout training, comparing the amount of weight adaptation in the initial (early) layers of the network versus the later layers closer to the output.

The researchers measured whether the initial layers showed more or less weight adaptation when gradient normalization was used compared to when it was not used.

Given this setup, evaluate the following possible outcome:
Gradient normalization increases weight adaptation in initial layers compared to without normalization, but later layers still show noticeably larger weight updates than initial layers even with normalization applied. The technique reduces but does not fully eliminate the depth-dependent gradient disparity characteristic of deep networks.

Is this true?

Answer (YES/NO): NO